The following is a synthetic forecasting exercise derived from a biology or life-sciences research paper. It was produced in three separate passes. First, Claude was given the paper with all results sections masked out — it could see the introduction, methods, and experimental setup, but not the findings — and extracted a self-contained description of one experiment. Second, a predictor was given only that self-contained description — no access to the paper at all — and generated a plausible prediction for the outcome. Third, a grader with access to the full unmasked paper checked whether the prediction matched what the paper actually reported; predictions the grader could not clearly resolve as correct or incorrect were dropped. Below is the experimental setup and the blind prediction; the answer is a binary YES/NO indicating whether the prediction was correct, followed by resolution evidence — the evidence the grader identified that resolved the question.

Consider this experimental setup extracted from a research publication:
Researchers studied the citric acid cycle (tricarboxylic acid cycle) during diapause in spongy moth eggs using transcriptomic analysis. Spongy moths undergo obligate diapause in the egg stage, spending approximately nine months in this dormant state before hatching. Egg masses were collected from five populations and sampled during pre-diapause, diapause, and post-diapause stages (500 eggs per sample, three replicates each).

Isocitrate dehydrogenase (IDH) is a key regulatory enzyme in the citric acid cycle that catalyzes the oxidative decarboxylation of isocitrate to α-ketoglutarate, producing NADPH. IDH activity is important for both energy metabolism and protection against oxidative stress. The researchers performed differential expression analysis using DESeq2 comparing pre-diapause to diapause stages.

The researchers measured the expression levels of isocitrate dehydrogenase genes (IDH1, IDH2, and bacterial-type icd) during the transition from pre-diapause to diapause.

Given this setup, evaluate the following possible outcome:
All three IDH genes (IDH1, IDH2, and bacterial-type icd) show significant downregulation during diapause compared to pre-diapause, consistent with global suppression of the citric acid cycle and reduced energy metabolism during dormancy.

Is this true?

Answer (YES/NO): YES